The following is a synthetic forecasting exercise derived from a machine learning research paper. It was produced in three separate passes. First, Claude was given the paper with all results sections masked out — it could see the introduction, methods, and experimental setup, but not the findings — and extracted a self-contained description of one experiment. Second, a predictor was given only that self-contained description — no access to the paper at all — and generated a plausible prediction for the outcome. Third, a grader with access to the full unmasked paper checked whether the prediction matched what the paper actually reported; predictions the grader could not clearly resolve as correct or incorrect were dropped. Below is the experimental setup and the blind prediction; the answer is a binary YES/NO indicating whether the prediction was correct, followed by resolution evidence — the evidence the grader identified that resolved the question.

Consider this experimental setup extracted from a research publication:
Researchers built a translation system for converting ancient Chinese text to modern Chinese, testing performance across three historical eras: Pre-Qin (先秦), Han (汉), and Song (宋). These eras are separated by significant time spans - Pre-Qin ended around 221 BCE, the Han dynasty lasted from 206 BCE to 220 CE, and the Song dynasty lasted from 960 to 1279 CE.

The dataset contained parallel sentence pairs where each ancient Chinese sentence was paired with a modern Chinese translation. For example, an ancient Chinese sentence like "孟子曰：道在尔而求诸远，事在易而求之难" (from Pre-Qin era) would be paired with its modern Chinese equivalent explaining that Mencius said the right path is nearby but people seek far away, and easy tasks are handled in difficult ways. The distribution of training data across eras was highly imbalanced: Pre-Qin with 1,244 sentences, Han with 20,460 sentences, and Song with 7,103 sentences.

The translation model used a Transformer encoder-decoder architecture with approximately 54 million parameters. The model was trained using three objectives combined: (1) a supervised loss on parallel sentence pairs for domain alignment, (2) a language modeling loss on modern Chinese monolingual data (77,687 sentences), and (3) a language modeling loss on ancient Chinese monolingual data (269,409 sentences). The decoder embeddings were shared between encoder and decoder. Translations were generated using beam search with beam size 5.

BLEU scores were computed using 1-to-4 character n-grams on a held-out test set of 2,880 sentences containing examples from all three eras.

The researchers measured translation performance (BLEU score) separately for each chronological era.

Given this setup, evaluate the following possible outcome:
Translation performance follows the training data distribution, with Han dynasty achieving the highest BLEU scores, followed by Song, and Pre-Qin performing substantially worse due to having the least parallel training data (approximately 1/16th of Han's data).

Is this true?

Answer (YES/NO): NO